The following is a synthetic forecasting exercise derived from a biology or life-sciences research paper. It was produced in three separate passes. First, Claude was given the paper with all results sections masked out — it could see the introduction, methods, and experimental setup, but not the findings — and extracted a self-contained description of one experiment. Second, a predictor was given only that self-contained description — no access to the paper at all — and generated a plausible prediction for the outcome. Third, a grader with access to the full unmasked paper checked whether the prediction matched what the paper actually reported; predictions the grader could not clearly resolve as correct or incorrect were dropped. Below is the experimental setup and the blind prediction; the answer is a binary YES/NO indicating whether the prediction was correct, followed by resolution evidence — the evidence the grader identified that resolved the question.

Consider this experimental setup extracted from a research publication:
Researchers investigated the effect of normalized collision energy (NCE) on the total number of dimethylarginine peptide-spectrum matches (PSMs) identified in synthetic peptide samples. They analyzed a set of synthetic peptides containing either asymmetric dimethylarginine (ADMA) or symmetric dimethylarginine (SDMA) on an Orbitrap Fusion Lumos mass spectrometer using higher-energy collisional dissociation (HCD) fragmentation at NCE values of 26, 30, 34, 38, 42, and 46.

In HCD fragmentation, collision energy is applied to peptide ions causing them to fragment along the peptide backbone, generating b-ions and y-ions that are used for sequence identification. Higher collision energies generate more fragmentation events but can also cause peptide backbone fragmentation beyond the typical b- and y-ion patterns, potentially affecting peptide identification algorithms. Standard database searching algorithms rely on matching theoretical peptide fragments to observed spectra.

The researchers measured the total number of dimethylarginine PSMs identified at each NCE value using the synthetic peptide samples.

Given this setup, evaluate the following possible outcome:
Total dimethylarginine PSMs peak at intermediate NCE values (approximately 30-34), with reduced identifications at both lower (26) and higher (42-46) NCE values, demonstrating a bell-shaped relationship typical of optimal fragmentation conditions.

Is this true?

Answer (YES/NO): NO